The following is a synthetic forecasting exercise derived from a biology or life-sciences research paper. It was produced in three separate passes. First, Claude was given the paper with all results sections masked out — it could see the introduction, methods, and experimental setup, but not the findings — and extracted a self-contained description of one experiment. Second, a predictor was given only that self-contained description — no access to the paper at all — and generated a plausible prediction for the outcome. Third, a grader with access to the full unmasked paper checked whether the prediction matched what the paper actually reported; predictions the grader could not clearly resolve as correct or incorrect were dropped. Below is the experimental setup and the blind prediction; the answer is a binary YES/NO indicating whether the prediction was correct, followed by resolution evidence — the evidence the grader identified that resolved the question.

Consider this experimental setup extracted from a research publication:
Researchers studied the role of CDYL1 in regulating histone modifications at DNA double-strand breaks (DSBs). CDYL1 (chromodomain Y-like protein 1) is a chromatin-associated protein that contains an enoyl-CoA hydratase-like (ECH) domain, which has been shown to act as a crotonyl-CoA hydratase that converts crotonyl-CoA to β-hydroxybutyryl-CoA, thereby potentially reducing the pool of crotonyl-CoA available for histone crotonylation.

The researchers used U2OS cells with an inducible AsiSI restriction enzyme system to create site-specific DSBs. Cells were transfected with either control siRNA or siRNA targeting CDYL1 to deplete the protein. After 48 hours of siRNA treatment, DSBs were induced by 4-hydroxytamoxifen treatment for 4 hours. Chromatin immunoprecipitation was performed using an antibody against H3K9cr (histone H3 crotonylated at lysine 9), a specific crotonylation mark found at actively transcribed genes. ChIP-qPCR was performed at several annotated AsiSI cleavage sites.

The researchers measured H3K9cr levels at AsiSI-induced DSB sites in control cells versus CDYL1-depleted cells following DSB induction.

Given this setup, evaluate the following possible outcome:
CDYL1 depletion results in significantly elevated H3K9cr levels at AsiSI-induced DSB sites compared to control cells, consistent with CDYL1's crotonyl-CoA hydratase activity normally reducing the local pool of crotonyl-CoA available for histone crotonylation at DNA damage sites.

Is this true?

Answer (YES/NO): YES